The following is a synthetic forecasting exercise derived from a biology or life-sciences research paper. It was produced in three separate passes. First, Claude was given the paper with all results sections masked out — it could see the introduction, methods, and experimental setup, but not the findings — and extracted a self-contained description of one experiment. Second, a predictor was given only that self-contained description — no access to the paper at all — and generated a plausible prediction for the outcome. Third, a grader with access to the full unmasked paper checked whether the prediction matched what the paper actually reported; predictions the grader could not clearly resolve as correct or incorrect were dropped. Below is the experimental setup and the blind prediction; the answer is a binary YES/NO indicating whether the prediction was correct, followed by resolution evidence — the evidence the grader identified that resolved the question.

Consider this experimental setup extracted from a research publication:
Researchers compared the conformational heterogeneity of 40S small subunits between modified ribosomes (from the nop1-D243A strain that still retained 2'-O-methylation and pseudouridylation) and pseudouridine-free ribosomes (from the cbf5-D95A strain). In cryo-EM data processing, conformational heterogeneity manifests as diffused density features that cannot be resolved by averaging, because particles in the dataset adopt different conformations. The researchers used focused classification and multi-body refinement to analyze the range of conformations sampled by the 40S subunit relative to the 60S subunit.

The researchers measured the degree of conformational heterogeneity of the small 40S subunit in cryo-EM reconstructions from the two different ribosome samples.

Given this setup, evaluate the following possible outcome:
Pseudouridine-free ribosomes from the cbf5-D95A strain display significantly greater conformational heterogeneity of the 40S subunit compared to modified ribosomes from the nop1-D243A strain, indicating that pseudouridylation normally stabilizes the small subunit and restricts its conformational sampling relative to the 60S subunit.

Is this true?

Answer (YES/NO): NO